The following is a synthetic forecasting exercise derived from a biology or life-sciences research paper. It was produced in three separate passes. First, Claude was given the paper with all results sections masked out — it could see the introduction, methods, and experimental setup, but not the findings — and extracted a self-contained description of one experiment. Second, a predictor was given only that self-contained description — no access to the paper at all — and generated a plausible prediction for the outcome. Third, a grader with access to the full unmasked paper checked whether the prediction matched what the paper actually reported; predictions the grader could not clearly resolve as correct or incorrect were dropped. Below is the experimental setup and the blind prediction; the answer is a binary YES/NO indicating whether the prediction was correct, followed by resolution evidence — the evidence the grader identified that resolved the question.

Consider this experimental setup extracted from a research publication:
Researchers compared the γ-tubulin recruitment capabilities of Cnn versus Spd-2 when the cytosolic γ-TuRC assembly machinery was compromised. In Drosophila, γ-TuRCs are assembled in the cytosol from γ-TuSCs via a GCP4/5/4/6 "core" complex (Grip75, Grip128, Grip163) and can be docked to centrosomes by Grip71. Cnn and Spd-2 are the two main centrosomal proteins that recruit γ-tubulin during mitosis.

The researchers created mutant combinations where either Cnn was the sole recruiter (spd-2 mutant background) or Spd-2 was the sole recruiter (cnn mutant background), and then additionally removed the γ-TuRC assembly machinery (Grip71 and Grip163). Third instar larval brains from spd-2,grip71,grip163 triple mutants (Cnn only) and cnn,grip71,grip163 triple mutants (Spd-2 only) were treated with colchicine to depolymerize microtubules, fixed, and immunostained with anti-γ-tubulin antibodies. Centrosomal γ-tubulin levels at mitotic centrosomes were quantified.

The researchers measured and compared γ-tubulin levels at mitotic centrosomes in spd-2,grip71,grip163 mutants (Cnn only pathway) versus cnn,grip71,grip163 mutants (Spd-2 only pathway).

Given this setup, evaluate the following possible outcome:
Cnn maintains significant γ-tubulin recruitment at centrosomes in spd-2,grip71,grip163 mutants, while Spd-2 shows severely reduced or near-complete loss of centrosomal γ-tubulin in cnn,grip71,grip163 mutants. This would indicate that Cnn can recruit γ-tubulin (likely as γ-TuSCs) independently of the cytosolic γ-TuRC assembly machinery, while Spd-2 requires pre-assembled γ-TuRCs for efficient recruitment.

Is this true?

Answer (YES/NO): YES